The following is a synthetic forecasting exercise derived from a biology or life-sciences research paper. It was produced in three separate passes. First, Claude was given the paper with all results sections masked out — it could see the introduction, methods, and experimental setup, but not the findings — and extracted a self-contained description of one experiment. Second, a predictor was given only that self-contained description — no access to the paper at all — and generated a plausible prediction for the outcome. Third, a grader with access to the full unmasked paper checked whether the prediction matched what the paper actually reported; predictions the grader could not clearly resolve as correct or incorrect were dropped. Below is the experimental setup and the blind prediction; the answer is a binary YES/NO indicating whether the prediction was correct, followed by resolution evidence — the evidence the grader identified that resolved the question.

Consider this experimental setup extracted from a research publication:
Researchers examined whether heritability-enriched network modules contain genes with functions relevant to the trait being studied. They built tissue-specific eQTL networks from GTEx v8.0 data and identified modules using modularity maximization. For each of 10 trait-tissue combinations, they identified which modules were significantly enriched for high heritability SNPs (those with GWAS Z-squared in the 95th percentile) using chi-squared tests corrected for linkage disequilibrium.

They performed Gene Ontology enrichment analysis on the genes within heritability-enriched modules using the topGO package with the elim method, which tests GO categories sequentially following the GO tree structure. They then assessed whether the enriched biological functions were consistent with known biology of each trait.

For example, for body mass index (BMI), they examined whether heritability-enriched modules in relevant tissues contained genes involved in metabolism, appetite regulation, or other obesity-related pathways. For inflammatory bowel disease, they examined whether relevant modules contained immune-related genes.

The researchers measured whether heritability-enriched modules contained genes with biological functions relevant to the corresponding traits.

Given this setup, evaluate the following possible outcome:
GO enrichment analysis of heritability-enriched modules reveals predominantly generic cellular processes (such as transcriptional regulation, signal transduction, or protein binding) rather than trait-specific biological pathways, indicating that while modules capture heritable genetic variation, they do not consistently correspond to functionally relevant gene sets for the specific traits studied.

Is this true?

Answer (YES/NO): NO